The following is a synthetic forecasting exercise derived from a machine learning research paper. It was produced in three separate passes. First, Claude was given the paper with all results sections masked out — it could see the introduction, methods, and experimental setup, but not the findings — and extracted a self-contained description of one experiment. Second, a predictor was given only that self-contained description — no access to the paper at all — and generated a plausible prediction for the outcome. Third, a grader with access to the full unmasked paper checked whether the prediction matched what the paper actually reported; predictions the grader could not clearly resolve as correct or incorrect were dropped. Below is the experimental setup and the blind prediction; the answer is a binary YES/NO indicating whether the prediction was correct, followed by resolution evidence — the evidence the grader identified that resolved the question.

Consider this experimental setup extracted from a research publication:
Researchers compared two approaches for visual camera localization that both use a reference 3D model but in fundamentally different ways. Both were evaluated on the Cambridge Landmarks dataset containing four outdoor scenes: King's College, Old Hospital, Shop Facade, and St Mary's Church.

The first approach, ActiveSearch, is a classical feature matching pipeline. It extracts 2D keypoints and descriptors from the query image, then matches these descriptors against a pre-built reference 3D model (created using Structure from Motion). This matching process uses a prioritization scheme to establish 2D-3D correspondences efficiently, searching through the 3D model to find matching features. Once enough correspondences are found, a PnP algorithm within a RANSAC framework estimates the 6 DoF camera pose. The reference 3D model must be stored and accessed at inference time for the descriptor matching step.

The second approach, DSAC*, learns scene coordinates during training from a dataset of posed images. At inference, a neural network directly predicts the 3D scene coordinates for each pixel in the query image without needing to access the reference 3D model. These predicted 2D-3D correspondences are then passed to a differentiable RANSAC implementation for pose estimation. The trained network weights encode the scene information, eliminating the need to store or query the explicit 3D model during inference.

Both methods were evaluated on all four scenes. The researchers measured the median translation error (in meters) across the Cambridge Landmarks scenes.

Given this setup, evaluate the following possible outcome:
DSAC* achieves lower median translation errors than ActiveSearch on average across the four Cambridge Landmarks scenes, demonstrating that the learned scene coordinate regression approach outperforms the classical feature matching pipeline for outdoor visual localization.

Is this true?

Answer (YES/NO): YES